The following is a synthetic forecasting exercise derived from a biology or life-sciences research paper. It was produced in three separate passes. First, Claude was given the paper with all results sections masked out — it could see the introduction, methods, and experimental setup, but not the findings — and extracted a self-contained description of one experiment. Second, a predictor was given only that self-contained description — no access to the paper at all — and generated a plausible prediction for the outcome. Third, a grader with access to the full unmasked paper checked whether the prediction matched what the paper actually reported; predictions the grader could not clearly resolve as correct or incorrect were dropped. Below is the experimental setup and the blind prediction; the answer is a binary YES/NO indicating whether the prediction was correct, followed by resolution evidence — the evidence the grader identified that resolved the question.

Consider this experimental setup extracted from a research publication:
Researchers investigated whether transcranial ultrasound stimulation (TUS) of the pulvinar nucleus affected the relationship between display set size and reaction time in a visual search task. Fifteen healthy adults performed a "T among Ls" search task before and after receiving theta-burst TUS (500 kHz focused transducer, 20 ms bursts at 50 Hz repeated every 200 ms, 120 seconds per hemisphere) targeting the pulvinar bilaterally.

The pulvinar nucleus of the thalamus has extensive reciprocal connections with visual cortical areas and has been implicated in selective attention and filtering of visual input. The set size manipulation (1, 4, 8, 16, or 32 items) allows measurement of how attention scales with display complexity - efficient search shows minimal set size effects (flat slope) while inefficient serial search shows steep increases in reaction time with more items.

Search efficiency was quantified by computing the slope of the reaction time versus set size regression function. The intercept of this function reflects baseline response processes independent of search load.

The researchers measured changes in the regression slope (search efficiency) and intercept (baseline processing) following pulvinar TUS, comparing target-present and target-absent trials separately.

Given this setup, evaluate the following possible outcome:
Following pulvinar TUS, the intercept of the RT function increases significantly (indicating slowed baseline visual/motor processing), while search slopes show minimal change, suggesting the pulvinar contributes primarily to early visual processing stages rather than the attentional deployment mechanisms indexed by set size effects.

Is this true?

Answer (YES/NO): NO